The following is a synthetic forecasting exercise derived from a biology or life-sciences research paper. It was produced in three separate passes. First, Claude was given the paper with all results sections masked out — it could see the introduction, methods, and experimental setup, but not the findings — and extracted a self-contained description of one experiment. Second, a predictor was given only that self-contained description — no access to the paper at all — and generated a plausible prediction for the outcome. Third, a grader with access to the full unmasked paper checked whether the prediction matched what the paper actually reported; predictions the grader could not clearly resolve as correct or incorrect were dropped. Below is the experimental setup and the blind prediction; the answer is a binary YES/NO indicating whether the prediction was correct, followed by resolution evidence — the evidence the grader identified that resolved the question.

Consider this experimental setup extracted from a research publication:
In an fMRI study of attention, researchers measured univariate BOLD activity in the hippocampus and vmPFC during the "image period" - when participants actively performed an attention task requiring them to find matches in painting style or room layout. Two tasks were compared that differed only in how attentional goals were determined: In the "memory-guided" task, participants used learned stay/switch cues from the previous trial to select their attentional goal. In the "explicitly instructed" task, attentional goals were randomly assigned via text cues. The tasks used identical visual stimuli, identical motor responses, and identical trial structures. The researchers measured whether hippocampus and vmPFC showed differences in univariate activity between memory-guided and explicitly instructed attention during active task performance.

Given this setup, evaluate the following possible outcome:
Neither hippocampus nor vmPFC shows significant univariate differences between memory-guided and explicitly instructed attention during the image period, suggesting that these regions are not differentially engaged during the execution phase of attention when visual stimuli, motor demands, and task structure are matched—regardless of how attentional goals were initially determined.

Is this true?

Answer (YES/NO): NO